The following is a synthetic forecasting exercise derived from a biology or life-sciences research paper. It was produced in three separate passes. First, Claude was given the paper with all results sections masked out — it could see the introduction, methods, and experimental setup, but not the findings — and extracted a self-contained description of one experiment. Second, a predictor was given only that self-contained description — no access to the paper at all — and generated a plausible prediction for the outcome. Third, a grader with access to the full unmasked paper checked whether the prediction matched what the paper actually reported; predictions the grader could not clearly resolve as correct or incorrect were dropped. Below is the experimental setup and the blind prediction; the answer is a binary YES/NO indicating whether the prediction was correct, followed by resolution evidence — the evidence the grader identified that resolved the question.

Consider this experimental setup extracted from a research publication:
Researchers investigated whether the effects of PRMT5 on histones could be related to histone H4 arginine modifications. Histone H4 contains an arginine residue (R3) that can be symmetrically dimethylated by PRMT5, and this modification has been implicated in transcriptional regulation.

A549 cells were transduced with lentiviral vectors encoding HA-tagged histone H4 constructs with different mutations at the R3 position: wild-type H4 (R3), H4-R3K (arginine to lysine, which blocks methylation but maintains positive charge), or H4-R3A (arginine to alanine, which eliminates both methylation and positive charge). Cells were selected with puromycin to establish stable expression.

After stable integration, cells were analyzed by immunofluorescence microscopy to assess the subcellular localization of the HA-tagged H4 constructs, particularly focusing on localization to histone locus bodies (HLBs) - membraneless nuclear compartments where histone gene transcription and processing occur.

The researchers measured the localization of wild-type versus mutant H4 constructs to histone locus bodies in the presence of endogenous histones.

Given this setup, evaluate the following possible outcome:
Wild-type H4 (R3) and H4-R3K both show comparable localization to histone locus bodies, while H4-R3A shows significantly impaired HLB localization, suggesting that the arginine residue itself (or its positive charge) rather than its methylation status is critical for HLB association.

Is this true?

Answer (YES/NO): NO